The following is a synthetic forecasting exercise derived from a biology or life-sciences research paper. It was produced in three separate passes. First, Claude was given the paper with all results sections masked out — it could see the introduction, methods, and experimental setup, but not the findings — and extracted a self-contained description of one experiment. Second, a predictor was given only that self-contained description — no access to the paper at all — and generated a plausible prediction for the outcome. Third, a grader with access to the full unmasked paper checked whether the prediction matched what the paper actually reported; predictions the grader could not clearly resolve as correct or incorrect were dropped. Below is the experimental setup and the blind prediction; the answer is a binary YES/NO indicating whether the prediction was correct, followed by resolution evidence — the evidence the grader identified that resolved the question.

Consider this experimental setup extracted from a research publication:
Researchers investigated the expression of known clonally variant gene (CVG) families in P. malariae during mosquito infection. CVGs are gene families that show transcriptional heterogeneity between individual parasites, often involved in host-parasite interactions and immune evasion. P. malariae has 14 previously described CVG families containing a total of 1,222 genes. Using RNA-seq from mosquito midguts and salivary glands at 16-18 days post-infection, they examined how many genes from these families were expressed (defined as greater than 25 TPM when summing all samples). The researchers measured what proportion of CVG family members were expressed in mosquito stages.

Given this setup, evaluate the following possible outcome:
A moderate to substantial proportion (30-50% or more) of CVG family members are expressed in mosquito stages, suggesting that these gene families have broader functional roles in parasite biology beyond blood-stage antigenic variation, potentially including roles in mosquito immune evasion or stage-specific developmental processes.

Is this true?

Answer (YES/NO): NO